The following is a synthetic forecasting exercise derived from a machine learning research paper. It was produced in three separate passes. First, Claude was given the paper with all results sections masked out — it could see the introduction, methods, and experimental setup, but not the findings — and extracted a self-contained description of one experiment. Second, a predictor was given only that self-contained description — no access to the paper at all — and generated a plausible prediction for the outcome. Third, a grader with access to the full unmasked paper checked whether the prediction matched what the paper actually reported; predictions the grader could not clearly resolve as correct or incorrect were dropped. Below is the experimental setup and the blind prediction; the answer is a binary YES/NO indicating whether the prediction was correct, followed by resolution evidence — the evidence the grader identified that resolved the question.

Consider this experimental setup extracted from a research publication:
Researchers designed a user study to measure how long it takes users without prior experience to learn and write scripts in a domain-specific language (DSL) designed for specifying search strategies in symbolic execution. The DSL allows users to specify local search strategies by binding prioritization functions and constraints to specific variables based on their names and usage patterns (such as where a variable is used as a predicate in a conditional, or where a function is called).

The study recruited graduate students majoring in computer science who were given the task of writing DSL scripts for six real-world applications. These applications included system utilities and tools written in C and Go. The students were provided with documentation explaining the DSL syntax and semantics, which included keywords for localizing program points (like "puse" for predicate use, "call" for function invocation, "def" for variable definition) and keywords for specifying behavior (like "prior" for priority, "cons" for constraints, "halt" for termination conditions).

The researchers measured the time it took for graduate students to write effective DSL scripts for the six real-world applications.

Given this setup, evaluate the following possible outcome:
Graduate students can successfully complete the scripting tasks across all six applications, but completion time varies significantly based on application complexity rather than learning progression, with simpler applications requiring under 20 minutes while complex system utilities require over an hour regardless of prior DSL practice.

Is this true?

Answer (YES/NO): NO